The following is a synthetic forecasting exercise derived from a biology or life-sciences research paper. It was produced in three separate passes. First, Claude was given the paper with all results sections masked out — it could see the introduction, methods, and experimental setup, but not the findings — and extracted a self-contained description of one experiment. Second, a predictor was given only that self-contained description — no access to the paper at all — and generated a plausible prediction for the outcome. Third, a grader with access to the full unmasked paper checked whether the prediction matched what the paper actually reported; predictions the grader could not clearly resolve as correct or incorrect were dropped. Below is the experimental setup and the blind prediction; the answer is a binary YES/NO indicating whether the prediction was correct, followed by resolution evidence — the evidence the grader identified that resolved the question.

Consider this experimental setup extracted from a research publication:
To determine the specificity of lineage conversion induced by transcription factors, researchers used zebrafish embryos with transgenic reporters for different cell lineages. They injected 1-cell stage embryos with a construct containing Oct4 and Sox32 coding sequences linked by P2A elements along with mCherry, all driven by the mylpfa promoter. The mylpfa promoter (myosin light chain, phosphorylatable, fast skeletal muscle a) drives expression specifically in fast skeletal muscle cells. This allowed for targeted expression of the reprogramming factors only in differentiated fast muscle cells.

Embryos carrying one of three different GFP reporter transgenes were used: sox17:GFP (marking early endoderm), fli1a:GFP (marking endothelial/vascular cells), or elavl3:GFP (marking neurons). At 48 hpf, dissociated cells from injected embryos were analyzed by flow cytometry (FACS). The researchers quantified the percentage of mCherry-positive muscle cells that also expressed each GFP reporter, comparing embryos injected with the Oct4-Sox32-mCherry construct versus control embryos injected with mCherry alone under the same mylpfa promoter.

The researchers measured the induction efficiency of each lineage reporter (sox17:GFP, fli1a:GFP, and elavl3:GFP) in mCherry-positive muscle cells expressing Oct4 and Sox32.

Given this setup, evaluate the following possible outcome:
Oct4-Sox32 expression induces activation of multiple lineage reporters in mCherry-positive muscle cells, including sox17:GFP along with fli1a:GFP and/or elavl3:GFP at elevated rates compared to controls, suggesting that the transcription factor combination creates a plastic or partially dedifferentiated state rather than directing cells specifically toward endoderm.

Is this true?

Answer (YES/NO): NO